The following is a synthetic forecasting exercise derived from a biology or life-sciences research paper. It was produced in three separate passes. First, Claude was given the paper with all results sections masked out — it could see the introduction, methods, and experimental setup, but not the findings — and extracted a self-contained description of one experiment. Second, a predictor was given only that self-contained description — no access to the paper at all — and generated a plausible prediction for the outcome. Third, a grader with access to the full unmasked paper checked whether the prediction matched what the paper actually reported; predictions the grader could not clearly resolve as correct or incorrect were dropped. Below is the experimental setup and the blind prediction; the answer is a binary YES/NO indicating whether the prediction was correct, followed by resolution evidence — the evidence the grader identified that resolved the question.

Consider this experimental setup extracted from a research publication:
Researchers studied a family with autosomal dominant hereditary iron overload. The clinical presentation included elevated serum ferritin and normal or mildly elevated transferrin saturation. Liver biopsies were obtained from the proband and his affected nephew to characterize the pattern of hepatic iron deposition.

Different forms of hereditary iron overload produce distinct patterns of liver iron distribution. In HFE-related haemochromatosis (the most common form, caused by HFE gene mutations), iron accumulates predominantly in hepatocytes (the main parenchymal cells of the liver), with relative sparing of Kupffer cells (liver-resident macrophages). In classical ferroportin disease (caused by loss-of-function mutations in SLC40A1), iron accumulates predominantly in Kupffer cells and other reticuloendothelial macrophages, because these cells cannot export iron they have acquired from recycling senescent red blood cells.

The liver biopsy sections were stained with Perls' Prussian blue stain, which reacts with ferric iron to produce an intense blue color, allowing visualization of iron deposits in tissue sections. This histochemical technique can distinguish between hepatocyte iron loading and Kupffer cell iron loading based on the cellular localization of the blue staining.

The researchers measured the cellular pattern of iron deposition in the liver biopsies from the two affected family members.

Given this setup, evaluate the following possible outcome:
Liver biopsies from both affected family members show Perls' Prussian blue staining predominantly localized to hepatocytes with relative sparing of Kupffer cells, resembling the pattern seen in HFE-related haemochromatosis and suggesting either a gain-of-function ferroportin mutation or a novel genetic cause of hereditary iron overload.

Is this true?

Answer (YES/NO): NO